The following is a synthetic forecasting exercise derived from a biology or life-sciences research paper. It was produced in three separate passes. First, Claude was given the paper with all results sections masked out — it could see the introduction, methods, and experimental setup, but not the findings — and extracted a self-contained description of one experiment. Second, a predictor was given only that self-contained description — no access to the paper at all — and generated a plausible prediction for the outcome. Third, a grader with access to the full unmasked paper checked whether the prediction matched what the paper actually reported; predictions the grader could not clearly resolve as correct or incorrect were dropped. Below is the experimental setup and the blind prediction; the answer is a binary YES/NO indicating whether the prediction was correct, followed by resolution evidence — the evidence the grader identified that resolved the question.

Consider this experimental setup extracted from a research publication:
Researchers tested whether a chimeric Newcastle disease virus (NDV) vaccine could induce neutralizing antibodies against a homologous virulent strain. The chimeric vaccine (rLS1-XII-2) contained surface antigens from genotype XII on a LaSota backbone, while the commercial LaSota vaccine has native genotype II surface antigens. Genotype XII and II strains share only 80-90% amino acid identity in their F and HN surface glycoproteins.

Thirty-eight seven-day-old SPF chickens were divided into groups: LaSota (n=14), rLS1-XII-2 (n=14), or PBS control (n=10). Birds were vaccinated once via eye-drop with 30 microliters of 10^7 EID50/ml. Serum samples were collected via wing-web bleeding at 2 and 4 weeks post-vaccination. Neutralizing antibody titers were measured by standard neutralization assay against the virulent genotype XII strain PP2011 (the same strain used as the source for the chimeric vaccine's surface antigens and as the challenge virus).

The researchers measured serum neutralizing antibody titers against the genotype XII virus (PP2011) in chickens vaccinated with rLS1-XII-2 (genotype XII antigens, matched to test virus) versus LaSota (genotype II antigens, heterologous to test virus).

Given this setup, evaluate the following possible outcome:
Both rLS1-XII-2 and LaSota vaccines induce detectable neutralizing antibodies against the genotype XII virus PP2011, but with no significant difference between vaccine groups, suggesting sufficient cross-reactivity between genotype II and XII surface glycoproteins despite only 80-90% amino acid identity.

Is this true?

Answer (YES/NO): YES